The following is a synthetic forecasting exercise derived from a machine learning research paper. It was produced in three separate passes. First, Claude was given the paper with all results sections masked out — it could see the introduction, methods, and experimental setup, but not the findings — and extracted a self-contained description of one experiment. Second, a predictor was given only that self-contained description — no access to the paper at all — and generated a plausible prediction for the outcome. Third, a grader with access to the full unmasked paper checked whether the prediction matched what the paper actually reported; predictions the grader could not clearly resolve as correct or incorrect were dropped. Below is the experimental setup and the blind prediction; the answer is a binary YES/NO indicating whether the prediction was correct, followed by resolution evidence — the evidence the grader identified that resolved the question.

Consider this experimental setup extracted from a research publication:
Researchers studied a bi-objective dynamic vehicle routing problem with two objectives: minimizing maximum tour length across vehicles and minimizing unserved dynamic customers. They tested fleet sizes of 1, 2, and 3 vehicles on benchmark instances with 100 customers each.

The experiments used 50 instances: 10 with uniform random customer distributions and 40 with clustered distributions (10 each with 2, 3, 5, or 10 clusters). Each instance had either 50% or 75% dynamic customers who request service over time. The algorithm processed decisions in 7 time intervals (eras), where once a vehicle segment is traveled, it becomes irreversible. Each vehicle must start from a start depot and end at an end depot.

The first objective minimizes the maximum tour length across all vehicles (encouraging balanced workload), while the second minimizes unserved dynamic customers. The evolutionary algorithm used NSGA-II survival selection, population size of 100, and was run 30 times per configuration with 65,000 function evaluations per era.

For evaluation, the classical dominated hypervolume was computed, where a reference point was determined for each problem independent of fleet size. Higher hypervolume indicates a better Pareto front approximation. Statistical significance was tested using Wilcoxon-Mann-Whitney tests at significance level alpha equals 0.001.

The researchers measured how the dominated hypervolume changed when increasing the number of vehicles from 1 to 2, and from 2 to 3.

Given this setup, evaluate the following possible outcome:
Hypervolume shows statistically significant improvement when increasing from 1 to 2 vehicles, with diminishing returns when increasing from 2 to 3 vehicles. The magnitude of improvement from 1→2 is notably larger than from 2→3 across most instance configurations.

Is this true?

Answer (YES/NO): YES